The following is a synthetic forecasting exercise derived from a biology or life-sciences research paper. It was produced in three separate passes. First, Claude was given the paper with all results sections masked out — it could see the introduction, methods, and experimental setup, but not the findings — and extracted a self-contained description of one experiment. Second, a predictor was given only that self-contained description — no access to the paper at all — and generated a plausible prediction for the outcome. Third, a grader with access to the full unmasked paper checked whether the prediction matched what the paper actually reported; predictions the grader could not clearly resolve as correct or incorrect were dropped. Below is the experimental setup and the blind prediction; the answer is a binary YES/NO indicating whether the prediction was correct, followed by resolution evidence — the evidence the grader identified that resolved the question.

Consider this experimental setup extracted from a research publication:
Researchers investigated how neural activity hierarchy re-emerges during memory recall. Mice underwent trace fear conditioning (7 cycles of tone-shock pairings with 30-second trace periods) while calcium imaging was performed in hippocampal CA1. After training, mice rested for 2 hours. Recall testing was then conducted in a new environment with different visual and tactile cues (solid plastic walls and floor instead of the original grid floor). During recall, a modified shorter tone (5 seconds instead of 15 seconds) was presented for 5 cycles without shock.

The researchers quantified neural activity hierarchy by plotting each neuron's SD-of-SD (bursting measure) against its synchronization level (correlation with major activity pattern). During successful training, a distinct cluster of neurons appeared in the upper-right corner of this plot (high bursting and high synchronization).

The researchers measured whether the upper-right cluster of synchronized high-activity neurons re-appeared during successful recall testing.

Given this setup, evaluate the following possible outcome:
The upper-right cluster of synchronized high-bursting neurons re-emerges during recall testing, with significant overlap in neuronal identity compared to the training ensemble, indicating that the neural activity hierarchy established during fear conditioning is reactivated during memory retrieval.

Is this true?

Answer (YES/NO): YES